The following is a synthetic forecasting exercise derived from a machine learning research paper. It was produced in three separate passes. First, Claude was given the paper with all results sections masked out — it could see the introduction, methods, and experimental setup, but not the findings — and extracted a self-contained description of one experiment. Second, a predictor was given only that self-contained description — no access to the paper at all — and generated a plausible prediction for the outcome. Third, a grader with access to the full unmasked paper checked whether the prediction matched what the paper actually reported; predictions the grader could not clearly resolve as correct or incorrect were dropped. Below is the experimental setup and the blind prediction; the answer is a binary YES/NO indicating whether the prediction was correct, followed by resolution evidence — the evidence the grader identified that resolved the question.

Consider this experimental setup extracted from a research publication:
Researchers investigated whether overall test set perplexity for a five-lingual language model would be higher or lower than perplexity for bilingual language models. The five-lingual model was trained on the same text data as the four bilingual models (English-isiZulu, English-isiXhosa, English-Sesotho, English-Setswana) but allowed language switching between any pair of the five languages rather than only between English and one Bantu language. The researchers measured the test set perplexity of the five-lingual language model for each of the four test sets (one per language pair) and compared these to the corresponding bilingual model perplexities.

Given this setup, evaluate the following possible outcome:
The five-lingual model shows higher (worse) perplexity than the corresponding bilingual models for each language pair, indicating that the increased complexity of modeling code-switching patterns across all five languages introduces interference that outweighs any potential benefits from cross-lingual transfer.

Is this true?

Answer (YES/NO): YES